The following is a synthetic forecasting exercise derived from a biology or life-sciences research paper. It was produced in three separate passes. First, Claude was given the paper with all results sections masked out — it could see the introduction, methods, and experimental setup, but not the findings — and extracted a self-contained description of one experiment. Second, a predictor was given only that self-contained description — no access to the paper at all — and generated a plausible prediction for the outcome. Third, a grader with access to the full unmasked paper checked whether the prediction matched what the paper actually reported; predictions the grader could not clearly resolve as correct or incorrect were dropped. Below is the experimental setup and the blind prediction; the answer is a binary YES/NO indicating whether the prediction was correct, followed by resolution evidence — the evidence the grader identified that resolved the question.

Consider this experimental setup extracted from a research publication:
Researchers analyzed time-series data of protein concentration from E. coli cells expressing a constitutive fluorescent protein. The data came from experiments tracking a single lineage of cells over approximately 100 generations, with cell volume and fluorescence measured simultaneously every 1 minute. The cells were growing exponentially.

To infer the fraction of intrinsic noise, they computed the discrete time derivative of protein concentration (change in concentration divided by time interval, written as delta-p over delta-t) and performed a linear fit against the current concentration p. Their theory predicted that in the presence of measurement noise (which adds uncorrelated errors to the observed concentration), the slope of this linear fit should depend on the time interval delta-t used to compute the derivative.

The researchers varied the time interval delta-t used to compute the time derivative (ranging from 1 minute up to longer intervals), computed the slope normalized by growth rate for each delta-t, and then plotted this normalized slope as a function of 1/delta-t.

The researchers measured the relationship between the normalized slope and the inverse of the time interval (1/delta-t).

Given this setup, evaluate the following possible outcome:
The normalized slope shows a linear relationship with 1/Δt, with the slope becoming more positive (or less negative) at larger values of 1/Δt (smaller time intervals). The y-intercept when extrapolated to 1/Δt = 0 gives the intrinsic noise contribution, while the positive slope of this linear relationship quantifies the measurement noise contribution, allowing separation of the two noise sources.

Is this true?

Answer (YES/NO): YES